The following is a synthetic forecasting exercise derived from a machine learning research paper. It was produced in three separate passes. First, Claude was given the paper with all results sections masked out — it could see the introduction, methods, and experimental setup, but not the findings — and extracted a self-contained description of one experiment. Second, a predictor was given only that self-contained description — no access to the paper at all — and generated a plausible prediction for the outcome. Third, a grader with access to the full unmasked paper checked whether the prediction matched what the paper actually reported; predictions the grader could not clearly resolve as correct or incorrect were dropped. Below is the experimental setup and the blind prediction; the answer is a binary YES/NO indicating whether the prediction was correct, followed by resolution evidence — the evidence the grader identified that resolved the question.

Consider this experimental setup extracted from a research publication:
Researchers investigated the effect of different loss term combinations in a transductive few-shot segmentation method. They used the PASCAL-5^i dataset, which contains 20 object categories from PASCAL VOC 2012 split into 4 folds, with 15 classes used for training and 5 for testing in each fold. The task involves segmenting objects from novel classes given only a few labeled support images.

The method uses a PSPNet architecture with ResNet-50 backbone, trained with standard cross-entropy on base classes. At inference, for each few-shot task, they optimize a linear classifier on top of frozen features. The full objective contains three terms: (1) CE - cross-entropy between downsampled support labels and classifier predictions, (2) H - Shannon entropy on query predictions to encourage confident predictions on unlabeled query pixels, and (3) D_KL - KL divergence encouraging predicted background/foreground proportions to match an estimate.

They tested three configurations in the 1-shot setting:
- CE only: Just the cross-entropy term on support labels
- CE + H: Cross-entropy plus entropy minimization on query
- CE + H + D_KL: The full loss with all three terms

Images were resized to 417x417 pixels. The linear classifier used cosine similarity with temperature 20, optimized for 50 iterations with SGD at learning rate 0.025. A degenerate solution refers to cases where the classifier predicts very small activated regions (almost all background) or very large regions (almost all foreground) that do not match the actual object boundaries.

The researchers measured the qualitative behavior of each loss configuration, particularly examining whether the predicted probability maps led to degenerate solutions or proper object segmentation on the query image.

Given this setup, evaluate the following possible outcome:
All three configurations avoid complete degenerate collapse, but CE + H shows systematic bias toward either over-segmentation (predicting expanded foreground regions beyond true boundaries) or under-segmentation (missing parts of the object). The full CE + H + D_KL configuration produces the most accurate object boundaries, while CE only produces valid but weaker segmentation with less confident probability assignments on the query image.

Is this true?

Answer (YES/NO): NO